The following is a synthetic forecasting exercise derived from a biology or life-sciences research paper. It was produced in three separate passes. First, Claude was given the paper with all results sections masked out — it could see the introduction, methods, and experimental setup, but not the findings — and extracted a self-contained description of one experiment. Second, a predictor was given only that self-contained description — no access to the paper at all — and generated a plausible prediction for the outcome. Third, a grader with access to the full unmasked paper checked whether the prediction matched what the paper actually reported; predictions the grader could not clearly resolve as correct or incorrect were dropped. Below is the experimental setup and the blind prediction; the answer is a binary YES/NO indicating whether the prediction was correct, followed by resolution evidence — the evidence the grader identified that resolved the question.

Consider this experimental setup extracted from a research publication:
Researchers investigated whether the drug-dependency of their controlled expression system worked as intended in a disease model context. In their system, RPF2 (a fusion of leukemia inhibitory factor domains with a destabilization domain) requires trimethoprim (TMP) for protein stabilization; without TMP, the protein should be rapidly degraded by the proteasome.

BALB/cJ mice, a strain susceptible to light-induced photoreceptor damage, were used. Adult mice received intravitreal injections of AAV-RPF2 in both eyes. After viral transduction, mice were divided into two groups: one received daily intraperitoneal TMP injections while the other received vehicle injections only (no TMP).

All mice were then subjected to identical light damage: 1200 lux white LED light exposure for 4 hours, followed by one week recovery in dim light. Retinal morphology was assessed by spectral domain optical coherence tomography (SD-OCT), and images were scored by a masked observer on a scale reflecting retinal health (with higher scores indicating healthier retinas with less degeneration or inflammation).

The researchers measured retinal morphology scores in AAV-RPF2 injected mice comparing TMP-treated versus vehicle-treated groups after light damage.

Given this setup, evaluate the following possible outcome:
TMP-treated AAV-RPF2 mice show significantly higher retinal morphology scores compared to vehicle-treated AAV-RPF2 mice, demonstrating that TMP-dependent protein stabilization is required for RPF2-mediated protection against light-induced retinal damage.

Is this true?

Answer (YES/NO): YES